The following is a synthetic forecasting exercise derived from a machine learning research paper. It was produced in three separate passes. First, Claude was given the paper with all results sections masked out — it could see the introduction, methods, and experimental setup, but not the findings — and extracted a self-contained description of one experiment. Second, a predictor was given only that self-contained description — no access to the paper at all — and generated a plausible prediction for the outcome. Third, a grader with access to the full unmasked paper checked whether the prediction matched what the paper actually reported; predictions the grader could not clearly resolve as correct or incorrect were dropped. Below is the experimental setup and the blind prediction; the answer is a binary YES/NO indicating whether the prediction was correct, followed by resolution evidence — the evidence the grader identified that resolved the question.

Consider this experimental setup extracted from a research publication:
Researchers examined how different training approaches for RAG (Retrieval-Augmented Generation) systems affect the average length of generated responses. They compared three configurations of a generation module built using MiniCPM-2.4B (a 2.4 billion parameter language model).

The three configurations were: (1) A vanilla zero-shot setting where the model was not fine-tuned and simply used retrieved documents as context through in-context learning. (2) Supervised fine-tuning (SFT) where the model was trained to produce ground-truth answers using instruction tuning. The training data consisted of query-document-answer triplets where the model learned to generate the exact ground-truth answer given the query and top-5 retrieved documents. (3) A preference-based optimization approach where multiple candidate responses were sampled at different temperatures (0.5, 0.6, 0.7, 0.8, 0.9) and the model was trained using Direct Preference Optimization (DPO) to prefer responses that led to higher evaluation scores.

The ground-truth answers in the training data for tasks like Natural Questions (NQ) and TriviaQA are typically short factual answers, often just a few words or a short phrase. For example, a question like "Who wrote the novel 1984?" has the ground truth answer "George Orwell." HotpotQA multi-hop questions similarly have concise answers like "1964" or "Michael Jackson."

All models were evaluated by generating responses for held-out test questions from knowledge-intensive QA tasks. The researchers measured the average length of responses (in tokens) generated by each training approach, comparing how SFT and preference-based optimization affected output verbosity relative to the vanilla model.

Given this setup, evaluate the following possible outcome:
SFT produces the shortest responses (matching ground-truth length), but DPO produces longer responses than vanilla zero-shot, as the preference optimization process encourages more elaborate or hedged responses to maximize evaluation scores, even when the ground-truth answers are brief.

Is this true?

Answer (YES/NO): NO